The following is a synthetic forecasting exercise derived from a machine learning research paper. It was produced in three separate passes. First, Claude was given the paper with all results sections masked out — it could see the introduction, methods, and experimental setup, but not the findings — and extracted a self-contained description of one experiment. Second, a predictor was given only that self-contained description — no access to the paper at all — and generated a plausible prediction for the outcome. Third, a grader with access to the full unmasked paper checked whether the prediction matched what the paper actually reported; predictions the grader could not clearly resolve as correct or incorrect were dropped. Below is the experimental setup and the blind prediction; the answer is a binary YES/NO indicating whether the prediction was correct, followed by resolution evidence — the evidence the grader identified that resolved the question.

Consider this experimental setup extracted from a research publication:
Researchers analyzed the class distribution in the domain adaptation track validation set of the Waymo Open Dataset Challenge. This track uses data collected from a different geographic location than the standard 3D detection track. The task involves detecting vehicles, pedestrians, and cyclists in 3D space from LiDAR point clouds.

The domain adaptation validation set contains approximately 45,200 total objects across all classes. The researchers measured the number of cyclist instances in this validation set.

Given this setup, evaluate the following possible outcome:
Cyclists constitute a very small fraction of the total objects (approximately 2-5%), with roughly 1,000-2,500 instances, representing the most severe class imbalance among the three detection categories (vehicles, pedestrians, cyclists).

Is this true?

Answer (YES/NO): NO